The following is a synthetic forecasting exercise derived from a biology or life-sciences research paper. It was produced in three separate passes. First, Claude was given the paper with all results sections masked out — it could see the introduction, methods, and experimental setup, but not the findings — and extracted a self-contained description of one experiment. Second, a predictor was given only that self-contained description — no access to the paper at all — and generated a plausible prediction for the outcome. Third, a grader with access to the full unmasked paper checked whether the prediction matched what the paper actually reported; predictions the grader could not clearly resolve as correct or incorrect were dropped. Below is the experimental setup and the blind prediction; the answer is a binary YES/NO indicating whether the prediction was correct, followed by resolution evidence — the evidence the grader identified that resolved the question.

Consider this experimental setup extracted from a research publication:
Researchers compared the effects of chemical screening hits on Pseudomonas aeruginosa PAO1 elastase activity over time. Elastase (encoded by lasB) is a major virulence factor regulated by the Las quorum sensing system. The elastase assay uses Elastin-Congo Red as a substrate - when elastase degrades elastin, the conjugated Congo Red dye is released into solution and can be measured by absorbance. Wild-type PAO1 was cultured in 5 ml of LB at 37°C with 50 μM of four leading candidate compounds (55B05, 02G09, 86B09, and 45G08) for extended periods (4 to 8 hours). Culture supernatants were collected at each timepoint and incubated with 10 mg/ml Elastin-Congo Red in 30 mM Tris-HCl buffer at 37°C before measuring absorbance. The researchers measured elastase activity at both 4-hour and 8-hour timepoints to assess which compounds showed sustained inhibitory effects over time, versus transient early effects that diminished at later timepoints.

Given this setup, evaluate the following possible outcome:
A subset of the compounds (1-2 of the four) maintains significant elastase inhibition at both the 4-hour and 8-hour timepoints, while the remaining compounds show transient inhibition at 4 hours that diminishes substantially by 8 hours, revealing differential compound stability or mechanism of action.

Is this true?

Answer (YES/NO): YES